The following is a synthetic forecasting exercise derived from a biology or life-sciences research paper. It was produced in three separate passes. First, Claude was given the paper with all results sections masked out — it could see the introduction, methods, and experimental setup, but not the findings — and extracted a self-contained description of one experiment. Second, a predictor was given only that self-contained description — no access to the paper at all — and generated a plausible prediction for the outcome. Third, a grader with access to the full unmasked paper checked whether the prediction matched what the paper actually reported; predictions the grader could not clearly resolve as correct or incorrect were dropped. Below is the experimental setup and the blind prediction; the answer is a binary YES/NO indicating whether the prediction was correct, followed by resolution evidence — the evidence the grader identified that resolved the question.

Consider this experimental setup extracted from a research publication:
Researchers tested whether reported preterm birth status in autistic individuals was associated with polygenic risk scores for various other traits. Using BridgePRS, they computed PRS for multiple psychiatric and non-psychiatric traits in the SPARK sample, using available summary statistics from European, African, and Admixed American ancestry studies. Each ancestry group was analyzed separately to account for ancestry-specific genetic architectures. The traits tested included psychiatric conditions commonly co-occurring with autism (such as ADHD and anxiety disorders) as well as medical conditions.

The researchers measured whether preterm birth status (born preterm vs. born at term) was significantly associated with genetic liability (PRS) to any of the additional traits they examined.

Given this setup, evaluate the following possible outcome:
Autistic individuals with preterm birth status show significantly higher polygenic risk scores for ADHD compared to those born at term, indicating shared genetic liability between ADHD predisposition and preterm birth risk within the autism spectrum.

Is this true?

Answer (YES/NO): NO